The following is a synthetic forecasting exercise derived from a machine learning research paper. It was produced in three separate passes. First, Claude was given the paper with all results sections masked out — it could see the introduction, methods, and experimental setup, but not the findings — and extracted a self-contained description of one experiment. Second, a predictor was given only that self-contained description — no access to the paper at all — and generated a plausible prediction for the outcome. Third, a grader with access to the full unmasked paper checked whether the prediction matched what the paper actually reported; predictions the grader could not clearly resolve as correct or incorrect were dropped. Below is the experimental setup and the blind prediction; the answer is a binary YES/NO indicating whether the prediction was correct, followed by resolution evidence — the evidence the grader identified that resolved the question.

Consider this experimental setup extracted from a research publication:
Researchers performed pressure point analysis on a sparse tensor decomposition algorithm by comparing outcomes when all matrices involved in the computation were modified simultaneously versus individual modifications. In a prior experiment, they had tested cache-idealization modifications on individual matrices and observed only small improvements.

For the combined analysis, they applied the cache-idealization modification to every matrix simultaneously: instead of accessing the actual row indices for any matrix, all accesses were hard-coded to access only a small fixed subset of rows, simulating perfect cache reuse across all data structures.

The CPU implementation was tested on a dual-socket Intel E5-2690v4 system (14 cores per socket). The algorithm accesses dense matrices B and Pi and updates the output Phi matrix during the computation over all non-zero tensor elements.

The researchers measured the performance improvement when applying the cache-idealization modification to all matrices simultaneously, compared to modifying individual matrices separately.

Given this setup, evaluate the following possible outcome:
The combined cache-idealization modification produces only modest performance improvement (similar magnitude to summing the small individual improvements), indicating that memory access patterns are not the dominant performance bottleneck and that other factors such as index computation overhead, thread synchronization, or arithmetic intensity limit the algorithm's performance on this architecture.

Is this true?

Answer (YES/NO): NO